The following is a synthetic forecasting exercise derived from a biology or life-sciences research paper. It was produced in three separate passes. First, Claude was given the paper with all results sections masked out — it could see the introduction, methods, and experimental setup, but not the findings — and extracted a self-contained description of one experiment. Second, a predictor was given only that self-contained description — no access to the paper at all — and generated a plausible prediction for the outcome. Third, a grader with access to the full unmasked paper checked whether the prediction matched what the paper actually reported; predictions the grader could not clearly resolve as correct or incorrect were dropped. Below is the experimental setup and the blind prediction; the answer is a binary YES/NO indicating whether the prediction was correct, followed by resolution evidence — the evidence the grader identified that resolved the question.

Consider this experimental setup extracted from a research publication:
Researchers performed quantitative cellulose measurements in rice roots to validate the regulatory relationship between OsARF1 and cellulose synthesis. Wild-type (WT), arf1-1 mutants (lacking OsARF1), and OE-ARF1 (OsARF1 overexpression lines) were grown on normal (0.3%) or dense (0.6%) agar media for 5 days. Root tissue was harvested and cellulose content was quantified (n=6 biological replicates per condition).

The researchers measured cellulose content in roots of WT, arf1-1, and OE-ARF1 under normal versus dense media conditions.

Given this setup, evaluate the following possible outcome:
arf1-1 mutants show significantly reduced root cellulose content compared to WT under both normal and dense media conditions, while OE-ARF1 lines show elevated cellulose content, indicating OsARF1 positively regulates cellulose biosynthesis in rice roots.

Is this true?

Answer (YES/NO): NO